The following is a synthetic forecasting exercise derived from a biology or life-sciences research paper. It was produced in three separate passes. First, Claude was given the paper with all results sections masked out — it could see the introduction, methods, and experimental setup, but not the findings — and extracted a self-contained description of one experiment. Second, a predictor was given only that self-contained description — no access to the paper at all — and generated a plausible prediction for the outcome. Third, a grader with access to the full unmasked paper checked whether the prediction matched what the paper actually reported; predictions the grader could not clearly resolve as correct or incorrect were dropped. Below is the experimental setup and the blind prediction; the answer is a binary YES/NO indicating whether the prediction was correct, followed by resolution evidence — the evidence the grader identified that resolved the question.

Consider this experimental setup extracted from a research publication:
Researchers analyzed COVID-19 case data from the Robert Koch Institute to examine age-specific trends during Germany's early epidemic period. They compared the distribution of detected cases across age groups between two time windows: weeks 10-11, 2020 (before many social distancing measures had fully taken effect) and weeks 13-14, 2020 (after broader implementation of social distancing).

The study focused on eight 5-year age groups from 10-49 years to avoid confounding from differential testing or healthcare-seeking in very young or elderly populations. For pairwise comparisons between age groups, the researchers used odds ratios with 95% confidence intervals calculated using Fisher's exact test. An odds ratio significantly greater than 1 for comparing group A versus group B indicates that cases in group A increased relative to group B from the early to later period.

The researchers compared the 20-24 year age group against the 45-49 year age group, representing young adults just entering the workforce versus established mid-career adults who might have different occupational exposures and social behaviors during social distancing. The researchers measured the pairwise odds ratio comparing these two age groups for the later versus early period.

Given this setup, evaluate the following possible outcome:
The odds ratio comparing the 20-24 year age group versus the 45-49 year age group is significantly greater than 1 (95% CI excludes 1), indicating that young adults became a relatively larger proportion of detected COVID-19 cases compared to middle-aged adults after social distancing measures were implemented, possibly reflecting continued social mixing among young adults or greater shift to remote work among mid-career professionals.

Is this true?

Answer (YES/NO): YES